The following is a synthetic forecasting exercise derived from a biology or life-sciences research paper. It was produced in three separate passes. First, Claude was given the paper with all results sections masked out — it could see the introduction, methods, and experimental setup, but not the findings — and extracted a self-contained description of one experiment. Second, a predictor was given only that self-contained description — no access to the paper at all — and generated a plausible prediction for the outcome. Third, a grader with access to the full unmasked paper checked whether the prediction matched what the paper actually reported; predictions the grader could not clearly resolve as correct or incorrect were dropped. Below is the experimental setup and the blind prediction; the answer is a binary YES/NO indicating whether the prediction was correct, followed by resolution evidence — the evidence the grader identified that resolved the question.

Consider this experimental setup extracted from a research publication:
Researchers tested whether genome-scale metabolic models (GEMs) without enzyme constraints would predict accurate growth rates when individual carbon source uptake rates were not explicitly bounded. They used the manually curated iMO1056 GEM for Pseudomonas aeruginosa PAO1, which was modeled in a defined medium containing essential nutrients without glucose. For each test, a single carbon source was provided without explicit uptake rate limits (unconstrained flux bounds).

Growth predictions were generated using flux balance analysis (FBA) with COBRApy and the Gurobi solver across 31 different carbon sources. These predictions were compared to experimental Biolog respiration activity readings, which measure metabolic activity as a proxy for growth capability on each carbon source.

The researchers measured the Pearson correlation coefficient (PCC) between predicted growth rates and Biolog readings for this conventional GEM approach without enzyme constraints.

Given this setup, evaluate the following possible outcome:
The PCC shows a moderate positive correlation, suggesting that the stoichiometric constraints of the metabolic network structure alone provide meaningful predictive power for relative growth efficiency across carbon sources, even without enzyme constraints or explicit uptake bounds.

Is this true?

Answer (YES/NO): YES